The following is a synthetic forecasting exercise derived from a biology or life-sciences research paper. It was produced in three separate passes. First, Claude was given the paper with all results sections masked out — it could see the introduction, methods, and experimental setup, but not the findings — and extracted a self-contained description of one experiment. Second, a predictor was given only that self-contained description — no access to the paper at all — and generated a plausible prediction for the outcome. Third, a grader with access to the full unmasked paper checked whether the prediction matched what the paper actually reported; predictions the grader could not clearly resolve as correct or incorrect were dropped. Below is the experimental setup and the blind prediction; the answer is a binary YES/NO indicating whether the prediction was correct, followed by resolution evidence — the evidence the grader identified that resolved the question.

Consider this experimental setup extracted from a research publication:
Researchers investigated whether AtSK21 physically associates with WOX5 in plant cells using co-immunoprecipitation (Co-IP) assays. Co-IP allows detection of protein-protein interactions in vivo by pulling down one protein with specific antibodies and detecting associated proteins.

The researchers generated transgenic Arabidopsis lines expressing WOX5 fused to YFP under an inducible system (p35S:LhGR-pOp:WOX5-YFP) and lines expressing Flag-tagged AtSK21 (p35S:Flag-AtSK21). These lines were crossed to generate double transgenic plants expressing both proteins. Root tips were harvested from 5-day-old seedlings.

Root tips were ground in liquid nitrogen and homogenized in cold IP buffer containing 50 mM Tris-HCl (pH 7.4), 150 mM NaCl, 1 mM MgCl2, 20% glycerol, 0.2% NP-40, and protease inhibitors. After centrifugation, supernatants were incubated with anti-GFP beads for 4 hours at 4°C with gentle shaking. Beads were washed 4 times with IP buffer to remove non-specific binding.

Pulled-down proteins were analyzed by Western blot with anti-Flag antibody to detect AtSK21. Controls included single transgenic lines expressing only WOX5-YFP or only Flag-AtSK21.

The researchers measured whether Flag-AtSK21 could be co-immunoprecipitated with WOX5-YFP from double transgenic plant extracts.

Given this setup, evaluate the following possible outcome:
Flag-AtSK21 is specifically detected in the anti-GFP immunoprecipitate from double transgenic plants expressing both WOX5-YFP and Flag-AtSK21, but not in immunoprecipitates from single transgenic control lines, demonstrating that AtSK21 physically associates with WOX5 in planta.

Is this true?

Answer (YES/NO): YES